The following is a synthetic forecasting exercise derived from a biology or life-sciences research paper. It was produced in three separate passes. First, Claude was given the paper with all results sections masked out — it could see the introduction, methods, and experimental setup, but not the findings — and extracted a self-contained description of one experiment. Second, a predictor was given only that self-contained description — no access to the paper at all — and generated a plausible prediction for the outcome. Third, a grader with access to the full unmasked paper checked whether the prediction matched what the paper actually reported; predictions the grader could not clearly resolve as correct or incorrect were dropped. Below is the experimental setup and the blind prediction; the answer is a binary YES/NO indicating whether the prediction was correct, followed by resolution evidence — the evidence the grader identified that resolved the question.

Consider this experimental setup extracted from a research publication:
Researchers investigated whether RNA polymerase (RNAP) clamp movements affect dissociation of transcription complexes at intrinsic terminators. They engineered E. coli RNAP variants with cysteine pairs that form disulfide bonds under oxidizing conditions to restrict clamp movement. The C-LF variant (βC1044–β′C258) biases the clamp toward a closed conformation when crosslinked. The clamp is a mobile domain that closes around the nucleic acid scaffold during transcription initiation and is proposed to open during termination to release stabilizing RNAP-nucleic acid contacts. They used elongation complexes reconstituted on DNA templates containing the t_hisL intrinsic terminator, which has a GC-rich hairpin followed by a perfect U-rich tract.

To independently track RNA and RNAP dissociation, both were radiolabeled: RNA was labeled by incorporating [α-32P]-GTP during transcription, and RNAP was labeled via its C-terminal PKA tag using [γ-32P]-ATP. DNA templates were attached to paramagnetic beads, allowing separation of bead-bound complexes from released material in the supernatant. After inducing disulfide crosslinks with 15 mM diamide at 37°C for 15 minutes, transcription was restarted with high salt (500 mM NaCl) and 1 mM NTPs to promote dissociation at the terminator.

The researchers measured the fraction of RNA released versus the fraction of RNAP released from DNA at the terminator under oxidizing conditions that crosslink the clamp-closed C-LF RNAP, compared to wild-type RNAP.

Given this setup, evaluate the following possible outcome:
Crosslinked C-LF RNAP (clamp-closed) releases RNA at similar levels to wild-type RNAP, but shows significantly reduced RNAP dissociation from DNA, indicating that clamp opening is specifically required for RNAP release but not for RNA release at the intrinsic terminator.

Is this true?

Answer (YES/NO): YES